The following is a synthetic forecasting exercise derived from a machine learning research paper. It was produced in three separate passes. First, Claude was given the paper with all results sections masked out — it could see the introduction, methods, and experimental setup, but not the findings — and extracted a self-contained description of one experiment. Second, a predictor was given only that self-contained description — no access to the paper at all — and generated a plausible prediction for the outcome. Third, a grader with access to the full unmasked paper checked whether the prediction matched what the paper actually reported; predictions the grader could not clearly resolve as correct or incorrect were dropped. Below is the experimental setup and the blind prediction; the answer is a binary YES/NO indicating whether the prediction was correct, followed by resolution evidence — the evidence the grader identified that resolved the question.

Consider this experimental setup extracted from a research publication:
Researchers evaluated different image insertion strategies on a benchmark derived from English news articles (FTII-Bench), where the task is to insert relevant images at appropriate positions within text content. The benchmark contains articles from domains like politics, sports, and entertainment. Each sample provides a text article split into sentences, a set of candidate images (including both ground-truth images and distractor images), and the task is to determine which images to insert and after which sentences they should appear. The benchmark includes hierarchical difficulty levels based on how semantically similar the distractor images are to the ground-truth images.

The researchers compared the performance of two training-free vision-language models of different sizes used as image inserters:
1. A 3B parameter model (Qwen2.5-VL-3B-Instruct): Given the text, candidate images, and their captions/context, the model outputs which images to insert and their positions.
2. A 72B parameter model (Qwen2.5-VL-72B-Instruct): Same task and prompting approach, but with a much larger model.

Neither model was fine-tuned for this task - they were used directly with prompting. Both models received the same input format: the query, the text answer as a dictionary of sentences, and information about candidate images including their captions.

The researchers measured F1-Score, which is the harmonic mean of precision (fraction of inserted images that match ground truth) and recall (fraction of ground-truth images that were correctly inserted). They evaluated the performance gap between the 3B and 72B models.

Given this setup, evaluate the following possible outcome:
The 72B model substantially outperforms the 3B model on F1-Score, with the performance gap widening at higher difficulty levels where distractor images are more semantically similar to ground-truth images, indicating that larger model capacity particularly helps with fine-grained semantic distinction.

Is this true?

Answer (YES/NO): NO